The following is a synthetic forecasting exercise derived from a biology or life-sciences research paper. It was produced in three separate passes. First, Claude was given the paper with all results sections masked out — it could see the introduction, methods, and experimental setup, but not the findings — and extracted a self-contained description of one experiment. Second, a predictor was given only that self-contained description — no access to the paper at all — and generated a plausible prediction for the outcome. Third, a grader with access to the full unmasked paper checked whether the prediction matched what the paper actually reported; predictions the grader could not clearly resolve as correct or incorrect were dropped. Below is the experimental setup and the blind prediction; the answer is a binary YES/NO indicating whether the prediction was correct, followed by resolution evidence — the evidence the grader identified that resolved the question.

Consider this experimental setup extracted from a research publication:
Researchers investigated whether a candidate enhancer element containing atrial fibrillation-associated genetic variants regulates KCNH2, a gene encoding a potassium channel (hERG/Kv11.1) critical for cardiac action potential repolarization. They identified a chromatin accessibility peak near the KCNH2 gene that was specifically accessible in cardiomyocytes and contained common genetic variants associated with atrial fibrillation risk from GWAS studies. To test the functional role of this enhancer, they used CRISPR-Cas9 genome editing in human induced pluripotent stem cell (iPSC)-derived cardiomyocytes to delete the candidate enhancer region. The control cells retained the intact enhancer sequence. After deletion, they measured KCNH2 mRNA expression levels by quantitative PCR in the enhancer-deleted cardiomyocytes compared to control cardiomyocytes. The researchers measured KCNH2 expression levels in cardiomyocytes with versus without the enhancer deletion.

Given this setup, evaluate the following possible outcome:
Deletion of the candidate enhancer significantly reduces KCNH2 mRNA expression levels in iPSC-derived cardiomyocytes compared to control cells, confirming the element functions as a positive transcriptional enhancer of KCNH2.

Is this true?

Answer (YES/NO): YES